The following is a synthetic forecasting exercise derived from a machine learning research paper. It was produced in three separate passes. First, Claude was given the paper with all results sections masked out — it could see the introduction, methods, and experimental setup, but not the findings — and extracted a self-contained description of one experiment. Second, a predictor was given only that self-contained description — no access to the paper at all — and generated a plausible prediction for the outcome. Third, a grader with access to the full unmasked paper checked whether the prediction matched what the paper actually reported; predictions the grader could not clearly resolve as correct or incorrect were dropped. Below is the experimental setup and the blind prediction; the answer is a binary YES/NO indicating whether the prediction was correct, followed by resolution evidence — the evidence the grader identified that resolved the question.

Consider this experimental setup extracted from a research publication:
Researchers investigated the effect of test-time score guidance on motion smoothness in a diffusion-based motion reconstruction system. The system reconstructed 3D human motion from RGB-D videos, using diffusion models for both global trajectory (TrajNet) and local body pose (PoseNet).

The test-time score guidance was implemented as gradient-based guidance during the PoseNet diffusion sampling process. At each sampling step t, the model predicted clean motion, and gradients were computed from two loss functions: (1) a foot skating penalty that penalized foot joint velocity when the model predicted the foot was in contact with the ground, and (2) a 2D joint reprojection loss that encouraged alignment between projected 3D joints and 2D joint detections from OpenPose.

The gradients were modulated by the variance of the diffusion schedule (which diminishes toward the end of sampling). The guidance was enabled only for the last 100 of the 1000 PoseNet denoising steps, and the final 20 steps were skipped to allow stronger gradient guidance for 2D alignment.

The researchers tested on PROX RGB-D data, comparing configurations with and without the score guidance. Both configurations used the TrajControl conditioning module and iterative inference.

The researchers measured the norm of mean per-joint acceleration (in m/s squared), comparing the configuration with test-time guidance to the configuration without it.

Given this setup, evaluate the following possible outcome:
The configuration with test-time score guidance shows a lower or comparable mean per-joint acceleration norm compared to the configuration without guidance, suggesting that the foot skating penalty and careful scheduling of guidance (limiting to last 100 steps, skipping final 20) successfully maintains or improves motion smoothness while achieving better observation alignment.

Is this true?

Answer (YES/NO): NO